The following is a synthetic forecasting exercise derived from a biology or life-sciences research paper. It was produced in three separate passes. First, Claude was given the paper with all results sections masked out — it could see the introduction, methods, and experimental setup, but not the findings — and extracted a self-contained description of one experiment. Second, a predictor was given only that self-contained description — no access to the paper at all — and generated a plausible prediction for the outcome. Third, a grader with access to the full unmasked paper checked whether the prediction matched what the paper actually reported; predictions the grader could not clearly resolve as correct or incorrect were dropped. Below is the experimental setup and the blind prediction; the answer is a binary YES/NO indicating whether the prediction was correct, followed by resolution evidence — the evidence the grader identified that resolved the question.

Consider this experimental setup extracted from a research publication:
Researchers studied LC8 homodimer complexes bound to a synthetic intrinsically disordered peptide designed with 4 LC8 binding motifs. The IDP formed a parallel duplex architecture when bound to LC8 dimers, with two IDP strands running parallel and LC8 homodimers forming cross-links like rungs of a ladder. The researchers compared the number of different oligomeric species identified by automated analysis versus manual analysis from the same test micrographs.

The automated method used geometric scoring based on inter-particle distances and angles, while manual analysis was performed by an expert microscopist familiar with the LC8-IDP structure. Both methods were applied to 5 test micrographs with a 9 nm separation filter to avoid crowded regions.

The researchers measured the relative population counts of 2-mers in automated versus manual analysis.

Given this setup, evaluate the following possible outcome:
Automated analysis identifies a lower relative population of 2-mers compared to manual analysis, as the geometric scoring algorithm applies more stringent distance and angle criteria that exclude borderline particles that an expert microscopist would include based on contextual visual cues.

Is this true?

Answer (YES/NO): NO